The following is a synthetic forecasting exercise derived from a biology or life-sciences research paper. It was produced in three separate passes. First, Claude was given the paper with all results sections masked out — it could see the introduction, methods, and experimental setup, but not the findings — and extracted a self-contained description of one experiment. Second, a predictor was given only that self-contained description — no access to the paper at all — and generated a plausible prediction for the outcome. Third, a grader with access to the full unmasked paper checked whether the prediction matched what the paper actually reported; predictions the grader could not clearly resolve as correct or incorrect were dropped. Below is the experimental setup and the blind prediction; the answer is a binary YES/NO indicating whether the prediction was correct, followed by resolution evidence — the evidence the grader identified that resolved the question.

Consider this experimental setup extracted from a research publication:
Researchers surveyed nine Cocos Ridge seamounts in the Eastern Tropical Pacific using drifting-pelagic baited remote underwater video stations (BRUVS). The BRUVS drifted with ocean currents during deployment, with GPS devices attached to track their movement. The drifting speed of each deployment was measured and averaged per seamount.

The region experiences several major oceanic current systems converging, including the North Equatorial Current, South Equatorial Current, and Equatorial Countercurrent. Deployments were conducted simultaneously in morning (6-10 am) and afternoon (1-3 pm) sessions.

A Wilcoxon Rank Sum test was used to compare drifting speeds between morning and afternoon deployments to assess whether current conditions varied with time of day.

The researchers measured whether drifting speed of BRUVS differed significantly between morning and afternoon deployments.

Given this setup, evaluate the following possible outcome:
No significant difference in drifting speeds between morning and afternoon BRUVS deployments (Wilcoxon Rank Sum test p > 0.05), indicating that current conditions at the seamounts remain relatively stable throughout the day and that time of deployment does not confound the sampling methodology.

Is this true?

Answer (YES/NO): YES